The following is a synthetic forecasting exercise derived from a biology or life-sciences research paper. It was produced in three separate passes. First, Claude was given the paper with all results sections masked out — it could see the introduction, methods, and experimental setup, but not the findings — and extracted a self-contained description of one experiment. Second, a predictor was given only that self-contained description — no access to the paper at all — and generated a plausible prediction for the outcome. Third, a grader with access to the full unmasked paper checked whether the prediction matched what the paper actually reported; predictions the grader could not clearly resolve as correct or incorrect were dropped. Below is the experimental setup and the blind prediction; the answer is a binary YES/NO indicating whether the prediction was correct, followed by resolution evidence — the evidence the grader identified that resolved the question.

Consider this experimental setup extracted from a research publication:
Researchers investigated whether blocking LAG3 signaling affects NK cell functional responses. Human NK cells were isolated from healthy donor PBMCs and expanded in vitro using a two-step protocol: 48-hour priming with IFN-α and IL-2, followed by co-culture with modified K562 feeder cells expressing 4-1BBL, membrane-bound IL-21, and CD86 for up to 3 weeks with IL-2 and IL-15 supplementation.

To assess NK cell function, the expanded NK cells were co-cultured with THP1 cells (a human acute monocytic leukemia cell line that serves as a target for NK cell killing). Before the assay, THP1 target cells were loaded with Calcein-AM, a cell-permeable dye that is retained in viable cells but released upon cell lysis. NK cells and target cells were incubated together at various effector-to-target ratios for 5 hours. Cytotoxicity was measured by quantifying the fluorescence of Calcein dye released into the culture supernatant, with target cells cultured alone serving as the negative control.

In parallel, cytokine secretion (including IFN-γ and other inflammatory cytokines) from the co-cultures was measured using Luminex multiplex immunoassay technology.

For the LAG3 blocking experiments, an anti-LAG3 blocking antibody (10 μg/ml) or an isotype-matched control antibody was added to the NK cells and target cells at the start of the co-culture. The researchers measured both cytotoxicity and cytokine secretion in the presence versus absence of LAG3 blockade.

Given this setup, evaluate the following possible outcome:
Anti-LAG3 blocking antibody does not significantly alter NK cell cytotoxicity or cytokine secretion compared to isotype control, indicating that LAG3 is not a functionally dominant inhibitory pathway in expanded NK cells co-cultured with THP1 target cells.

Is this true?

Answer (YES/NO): NO